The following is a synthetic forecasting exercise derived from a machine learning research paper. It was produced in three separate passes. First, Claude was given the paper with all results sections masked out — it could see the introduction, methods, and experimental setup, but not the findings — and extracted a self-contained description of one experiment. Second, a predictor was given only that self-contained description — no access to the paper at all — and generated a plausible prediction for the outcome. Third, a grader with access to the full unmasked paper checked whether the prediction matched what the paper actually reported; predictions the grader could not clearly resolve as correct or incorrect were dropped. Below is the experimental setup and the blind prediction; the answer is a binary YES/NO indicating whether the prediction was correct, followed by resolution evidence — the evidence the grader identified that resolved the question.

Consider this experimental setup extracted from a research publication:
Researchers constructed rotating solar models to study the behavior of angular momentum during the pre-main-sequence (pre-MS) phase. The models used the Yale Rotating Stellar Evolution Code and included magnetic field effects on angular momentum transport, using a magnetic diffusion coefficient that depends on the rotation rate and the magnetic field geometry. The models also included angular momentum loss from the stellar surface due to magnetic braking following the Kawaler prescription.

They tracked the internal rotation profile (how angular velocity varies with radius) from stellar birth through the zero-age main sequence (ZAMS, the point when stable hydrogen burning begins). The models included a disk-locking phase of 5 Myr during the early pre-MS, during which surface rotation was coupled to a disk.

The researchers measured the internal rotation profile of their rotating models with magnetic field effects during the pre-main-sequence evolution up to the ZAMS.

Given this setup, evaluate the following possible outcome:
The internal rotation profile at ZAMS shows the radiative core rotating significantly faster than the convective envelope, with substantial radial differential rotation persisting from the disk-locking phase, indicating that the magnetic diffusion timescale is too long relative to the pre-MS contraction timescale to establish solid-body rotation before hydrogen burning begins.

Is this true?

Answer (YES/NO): NO